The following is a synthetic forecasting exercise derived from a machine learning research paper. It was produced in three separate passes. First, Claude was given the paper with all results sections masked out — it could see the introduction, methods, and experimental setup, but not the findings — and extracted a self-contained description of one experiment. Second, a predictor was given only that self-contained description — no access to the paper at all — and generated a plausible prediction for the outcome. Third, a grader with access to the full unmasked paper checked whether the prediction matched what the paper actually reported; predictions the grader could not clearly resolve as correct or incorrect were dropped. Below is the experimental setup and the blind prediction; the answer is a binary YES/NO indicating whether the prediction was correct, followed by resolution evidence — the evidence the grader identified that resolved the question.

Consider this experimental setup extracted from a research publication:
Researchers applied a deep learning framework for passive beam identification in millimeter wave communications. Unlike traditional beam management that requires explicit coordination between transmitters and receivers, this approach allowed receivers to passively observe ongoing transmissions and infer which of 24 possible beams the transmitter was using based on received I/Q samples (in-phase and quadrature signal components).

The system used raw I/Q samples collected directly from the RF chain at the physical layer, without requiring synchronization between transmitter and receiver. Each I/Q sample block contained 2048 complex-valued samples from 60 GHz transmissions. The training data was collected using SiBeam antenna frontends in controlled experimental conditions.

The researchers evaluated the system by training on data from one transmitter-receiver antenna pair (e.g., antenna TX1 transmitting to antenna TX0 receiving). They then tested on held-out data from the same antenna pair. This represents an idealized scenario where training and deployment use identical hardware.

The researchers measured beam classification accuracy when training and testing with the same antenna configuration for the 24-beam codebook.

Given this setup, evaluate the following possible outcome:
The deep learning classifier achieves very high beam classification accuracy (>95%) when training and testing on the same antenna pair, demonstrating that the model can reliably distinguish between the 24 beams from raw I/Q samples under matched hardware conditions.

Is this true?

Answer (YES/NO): NO